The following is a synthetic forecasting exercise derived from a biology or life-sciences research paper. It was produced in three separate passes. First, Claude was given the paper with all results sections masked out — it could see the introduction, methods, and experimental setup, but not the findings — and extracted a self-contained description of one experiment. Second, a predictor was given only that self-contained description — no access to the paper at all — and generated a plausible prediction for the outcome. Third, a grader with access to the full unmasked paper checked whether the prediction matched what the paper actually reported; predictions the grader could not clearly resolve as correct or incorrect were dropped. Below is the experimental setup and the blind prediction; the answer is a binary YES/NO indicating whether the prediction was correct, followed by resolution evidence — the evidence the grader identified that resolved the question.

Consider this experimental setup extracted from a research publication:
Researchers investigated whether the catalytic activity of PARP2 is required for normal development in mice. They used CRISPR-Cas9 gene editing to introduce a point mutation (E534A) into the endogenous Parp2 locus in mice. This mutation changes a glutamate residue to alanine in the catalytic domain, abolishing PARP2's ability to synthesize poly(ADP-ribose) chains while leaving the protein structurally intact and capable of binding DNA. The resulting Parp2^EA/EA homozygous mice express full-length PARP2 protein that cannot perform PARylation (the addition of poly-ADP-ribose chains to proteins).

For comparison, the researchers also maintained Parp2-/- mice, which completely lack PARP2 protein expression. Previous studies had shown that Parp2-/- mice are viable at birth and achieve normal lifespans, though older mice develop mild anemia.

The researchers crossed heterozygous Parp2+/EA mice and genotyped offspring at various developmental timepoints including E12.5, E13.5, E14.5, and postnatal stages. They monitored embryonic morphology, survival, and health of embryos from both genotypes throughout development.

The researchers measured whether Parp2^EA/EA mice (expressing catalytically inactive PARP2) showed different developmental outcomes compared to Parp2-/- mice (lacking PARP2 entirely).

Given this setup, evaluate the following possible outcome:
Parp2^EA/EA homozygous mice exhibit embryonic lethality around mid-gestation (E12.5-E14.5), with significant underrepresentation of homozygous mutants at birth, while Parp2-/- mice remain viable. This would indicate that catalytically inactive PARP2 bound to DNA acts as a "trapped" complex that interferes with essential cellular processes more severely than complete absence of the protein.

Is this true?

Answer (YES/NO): YES